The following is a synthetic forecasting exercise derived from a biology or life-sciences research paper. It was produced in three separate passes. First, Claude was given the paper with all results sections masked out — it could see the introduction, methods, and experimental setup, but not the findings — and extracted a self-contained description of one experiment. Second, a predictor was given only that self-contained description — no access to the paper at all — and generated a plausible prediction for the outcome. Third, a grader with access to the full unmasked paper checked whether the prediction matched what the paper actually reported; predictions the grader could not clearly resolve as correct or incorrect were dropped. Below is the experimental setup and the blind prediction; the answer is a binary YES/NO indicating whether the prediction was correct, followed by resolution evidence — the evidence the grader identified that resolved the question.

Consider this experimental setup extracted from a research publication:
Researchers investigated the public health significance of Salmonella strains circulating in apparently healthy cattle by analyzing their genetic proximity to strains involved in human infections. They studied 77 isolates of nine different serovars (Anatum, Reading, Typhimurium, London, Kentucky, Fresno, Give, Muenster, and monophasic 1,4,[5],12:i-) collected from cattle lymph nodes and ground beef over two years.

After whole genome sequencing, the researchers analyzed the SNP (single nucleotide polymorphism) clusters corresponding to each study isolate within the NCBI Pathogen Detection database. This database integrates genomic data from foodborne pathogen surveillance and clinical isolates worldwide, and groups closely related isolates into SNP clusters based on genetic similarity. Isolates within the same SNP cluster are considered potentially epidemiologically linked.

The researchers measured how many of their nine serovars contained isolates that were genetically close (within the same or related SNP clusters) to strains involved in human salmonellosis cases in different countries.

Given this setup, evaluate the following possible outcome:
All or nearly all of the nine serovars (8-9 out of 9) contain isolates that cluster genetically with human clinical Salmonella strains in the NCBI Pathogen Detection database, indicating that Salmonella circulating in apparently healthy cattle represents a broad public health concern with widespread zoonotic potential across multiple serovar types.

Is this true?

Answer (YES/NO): YES